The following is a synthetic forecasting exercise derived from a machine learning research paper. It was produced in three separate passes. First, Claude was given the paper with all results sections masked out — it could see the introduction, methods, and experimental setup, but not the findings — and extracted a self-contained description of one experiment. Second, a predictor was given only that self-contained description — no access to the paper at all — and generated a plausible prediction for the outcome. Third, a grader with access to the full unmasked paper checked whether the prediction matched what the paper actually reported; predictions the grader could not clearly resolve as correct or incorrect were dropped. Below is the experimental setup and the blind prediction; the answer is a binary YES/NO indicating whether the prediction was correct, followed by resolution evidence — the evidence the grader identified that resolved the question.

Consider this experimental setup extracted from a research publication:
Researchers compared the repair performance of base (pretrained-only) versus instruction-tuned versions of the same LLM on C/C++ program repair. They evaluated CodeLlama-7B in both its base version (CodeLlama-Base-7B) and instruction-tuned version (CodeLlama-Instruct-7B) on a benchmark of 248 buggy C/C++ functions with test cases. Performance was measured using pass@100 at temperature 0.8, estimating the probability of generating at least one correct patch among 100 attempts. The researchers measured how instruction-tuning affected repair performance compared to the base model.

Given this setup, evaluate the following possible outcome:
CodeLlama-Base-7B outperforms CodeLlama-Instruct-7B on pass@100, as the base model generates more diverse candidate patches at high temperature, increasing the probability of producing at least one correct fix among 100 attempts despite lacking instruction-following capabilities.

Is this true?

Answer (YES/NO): NO